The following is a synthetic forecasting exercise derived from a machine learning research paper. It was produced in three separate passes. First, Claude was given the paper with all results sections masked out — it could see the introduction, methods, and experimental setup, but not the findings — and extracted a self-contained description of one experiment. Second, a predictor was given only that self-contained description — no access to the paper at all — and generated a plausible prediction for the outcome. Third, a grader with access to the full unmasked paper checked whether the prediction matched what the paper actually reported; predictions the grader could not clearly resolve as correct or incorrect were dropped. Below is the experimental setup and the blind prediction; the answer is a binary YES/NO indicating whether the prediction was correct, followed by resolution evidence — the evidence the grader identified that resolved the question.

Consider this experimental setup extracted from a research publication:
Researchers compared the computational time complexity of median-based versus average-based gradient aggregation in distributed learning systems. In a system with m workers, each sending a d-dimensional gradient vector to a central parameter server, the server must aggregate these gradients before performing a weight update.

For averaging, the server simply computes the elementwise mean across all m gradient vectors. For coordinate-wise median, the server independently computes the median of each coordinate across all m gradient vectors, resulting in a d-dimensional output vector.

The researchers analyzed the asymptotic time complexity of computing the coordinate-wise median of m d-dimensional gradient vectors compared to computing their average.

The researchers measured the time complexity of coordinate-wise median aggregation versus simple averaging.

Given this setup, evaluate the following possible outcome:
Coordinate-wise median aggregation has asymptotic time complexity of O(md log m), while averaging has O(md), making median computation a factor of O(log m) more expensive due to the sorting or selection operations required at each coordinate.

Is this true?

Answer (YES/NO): NO